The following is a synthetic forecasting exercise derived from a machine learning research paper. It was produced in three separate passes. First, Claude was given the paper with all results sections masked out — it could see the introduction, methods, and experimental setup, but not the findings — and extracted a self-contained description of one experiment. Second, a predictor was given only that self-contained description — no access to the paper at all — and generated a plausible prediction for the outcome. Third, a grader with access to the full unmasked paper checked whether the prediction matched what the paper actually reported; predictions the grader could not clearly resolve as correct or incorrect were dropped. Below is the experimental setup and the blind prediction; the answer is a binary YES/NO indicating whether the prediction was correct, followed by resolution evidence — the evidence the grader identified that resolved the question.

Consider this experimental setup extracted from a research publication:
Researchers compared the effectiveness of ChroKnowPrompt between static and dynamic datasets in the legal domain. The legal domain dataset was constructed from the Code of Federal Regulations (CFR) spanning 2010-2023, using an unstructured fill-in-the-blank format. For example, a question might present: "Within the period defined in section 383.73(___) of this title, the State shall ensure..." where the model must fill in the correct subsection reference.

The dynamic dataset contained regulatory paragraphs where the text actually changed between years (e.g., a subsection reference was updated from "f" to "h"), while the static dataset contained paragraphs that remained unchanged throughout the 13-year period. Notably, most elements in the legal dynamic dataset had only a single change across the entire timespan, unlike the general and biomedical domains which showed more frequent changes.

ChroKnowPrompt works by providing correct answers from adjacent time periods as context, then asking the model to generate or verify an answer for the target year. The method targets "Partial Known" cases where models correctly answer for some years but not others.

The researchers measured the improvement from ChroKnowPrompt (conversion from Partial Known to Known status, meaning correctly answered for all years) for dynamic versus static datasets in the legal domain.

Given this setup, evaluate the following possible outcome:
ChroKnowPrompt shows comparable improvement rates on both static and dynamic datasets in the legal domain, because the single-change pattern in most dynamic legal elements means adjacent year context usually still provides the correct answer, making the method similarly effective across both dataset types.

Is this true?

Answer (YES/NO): NO